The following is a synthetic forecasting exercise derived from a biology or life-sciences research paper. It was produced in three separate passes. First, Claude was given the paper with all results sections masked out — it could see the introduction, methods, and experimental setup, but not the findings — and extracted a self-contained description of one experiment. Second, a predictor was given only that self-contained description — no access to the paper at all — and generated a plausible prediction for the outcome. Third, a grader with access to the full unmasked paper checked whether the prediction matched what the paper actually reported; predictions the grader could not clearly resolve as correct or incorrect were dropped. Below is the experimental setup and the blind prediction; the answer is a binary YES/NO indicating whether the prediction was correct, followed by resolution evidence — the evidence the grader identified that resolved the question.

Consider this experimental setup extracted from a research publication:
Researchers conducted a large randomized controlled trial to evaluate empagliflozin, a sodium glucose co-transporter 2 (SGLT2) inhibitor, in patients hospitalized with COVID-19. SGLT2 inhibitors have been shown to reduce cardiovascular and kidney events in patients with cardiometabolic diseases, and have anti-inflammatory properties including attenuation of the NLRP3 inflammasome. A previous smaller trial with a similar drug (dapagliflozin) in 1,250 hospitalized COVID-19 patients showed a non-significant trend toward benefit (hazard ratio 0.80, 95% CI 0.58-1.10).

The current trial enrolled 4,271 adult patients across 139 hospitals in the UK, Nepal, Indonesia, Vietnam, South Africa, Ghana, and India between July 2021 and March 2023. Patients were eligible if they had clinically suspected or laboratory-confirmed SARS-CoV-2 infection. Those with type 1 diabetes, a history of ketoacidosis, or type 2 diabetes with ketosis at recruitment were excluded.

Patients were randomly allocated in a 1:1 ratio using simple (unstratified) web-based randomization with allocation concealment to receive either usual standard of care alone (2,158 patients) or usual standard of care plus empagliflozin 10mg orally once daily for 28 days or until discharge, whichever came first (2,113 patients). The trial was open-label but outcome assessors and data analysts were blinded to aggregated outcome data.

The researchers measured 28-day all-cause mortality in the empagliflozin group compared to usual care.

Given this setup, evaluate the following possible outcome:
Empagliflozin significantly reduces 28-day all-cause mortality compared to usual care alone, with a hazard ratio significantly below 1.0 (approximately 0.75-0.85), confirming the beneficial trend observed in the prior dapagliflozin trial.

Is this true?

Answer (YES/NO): NO